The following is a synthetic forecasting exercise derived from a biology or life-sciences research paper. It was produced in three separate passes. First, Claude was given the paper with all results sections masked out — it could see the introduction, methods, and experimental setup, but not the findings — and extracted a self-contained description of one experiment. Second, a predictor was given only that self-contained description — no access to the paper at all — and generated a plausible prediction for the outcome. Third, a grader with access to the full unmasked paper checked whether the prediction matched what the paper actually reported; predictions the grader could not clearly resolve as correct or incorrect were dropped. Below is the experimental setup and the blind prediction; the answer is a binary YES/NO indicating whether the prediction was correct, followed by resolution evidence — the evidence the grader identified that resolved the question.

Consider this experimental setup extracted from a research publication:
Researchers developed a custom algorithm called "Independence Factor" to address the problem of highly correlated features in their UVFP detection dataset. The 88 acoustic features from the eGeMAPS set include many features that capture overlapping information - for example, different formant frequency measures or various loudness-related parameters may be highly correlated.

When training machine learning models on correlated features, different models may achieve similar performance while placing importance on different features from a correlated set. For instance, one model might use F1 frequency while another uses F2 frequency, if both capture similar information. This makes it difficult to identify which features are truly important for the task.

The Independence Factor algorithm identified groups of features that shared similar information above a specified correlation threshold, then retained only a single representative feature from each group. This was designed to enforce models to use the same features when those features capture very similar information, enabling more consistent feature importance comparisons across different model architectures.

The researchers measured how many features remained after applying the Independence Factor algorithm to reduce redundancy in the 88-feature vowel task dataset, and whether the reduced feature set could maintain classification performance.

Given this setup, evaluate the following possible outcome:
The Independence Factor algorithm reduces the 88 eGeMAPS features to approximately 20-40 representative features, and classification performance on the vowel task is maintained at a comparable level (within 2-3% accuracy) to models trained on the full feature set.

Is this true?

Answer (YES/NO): NO